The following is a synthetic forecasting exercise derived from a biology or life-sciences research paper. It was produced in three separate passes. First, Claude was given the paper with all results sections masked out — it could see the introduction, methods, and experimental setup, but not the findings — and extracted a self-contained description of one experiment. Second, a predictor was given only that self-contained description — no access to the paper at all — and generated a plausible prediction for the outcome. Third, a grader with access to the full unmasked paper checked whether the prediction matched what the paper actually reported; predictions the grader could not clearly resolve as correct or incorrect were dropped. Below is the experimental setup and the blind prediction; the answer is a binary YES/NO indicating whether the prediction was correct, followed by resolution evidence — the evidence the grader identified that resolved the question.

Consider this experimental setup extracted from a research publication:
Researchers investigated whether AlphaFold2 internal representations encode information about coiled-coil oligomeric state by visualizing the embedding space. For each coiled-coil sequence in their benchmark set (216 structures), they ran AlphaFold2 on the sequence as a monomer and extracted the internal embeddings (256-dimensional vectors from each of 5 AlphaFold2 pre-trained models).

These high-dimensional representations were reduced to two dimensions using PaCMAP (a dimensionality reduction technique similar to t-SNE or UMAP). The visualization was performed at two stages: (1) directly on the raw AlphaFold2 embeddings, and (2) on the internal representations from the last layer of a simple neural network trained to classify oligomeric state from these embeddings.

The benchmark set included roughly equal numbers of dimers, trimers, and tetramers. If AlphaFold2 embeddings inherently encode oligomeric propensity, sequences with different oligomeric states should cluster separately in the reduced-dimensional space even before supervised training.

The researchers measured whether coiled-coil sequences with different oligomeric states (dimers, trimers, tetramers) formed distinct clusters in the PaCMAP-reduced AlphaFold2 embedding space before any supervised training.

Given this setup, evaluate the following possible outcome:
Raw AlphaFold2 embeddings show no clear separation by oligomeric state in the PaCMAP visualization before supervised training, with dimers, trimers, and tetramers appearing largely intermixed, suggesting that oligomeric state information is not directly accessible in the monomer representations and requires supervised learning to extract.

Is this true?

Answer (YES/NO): NO